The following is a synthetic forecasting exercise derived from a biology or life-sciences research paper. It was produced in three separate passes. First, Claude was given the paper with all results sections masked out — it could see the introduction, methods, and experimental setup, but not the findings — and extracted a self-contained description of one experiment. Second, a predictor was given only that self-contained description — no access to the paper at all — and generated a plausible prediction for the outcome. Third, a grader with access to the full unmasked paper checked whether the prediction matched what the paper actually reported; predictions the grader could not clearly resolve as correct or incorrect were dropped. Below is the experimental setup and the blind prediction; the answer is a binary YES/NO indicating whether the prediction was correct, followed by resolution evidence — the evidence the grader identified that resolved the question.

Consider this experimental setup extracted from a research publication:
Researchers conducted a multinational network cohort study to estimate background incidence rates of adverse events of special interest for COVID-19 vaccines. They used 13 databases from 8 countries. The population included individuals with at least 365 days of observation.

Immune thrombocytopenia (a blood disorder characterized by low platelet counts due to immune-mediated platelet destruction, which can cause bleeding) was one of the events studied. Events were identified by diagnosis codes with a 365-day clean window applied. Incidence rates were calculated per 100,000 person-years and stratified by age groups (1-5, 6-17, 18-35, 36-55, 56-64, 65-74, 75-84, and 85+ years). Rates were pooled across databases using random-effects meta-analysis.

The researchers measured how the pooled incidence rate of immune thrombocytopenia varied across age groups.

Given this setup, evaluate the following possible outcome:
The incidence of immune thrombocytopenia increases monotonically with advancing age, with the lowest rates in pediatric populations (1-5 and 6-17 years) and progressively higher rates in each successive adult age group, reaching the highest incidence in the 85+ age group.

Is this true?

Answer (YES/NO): NO